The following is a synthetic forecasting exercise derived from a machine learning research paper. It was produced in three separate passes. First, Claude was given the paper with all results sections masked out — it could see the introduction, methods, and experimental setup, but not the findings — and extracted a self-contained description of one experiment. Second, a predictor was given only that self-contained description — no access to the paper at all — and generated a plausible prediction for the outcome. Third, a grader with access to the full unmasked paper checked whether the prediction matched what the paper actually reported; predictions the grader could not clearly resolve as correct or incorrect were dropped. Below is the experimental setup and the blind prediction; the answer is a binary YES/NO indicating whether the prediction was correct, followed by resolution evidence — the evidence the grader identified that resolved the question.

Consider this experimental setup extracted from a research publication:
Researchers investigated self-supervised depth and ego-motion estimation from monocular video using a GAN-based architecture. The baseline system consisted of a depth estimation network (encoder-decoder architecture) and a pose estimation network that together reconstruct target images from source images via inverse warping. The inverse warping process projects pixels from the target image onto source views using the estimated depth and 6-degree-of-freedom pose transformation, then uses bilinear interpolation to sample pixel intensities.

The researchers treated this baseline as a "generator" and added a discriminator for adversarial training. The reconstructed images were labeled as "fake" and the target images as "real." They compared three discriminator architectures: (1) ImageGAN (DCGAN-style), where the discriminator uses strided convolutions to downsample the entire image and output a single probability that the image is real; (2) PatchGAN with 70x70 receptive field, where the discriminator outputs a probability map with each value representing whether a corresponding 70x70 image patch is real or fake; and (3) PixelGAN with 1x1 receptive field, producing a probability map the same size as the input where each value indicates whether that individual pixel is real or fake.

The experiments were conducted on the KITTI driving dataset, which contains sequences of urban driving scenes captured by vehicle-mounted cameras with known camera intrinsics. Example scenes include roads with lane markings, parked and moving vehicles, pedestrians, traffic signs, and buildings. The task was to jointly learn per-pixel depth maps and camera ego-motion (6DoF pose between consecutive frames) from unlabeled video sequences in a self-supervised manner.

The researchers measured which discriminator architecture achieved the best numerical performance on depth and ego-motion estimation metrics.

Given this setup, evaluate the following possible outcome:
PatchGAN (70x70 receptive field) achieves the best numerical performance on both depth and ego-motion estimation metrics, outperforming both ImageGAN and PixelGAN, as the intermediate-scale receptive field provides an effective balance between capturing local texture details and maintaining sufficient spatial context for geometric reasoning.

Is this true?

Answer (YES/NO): NO